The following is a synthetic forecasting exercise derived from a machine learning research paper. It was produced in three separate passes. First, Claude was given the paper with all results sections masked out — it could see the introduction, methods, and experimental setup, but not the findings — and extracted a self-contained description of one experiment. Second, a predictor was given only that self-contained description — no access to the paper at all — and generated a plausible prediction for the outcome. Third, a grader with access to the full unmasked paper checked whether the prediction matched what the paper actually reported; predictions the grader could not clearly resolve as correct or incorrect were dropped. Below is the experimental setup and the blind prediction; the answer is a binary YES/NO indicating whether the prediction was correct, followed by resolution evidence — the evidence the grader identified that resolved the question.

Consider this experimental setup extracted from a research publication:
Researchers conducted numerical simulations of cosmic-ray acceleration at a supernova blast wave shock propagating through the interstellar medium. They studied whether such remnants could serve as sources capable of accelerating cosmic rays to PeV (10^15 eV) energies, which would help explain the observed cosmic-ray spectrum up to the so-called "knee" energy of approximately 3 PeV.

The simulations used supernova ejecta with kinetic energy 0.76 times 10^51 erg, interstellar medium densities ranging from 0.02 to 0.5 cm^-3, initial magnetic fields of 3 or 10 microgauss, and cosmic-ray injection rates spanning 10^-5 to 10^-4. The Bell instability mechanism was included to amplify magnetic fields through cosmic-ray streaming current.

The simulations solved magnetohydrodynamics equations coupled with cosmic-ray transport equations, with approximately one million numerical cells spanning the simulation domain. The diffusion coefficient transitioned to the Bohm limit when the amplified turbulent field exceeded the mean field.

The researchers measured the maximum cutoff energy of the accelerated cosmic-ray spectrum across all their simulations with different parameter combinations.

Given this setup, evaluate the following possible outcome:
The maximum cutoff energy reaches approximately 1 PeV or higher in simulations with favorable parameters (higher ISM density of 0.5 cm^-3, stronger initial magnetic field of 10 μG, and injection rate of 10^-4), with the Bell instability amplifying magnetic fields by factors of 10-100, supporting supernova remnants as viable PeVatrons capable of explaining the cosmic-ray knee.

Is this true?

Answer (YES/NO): NO